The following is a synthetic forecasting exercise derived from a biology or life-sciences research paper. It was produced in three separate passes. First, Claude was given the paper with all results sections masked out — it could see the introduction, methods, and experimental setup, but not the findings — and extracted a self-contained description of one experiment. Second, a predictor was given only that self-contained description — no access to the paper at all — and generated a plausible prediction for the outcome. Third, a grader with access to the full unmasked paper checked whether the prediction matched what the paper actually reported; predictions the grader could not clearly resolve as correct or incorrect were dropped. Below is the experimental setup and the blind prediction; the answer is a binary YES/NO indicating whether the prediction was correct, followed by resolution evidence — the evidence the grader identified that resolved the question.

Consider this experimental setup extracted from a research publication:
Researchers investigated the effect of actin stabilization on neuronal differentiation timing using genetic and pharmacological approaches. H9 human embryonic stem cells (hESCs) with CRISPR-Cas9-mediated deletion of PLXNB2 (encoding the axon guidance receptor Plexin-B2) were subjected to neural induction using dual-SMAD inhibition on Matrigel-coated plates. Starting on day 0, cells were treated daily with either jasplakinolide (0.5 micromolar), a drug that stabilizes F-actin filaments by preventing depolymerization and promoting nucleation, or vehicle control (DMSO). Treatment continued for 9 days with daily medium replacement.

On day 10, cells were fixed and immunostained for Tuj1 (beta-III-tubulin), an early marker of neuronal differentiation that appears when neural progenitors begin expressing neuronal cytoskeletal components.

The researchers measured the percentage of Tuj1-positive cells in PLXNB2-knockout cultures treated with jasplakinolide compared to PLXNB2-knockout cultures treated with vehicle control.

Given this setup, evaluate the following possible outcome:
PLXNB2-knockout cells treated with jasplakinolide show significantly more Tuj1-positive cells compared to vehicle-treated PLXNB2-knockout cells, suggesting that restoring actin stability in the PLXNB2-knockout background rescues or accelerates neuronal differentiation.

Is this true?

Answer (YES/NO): NO